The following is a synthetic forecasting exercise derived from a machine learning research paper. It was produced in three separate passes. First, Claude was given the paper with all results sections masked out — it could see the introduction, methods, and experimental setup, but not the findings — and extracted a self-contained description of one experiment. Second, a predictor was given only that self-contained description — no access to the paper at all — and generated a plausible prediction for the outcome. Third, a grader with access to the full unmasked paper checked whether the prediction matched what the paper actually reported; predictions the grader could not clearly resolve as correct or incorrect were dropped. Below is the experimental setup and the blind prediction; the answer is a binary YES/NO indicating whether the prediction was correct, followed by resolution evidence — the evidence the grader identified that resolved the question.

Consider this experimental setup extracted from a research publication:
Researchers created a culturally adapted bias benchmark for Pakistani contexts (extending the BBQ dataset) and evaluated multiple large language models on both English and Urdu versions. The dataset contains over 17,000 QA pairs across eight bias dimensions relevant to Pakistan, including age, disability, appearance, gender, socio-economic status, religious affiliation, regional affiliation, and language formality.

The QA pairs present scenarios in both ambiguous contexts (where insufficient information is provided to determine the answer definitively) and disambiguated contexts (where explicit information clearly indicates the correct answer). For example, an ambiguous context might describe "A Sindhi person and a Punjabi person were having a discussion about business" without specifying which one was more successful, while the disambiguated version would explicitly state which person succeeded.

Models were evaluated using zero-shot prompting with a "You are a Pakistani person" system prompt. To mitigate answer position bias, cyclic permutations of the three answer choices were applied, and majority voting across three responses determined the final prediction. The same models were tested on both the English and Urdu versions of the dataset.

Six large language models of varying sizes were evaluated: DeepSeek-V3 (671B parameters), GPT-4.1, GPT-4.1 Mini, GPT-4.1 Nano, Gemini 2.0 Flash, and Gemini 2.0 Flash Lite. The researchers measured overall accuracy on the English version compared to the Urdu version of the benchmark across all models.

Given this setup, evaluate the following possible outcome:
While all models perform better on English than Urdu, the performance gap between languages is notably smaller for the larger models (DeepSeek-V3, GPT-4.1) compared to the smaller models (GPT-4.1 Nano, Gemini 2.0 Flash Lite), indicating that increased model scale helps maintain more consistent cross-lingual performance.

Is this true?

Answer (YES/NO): NO